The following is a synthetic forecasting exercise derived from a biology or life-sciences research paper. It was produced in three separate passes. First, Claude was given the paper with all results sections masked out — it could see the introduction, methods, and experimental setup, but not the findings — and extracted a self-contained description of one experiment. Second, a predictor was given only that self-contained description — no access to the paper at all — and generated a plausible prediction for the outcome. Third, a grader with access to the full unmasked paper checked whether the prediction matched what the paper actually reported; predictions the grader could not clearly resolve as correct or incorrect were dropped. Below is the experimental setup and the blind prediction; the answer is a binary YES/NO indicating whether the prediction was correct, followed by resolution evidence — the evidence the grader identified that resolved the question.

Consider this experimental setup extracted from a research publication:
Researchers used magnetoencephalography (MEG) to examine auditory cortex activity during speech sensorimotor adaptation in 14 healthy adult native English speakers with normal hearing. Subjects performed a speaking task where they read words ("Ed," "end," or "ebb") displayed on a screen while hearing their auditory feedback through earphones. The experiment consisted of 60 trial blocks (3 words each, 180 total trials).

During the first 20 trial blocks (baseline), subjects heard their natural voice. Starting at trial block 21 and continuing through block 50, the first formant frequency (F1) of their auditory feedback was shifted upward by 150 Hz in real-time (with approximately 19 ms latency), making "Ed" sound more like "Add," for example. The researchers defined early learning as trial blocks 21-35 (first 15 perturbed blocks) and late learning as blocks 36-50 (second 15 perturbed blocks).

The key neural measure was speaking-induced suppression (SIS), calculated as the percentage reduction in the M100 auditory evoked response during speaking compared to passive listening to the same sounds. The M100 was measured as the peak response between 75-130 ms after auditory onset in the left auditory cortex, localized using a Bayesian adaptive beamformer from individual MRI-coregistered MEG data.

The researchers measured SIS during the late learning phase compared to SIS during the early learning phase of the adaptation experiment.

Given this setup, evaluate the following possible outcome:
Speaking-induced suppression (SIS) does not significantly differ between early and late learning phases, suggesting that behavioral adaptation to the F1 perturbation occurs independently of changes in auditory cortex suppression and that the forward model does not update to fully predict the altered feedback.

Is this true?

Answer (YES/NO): NO